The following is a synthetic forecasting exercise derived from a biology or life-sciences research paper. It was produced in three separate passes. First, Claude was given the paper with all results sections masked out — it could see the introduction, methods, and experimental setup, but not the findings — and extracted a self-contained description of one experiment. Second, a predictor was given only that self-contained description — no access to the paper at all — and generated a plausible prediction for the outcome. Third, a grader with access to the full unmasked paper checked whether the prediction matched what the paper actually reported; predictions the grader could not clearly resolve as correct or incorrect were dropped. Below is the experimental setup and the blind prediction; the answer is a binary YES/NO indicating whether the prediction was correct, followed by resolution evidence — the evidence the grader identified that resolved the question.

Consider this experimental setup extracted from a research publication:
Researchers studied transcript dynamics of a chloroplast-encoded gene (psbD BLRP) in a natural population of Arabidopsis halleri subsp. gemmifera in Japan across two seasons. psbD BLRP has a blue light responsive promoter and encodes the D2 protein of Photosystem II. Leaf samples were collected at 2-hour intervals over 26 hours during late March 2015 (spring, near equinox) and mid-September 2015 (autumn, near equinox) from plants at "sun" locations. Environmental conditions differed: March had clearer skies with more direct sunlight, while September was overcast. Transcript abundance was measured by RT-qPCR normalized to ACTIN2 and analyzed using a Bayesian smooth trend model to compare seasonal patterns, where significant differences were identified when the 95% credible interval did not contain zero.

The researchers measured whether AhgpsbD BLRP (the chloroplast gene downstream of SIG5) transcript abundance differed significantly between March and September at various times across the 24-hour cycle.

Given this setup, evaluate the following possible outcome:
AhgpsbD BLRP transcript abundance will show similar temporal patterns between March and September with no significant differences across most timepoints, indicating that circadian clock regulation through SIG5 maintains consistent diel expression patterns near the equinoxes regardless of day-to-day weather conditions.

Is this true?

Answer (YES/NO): NO